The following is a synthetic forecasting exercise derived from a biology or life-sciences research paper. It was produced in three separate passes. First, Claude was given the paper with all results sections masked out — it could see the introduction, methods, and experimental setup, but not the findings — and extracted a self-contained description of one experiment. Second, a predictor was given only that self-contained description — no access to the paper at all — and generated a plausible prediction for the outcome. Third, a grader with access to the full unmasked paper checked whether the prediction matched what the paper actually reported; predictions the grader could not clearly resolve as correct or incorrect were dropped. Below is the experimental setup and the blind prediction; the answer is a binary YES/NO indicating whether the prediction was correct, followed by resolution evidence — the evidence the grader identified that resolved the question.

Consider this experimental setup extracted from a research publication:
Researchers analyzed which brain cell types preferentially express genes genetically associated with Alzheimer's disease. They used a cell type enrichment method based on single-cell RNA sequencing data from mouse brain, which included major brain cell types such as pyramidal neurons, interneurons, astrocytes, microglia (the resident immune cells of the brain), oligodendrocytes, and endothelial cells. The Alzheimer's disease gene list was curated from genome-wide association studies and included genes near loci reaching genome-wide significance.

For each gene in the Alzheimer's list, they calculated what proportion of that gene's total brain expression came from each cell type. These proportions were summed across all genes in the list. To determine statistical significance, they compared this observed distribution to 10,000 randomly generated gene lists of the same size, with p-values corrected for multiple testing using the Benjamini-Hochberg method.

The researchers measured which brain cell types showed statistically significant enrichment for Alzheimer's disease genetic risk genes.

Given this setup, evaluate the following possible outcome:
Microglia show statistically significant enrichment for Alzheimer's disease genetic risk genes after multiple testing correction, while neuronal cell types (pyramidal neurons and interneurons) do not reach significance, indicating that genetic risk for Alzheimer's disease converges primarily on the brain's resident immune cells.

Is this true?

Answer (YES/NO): YES